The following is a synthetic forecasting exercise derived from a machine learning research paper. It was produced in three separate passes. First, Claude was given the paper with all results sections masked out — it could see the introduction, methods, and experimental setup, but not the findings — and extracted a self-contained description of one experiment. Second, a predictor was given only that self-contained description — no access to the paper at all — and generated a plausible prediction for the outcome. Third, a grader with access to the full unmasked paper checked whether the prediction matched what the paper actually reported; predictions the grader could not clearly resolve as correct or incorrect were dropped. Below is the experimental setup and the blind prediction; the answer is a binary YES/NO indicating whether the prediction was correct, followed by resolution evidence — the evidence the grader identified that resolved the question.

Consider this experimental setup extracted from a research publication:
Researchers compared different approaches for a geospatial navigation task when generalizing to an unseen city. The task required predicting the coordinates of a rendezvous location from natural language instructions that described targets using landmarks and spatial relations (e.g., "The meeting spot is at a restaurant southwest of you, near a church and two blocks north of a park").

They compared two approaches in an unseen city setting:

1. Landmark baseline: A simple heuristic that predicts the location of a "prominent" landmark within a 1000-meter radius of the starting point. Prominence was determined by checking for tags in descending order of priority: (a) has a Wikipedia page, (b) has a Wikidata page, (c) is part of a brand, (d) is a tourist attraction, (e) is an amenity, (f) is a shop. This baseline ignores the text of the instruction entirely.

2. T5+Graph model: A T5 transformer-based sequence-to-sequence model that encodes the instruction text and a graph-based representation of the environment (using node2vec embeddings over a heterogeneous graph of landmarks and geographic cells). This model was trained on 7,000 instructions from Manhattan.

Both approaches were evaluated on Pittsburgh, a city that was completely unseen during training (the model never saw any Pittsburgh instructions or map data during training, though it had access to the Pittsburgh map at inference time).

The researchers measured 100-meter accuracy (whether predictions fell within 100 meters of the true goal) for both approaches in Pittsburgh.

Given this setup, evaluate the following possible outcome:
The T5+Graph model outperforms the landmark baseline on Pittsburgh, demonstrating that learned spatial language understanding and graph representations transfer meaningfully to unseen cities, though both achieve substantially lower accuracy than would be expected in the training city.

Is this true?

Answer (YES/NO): NO